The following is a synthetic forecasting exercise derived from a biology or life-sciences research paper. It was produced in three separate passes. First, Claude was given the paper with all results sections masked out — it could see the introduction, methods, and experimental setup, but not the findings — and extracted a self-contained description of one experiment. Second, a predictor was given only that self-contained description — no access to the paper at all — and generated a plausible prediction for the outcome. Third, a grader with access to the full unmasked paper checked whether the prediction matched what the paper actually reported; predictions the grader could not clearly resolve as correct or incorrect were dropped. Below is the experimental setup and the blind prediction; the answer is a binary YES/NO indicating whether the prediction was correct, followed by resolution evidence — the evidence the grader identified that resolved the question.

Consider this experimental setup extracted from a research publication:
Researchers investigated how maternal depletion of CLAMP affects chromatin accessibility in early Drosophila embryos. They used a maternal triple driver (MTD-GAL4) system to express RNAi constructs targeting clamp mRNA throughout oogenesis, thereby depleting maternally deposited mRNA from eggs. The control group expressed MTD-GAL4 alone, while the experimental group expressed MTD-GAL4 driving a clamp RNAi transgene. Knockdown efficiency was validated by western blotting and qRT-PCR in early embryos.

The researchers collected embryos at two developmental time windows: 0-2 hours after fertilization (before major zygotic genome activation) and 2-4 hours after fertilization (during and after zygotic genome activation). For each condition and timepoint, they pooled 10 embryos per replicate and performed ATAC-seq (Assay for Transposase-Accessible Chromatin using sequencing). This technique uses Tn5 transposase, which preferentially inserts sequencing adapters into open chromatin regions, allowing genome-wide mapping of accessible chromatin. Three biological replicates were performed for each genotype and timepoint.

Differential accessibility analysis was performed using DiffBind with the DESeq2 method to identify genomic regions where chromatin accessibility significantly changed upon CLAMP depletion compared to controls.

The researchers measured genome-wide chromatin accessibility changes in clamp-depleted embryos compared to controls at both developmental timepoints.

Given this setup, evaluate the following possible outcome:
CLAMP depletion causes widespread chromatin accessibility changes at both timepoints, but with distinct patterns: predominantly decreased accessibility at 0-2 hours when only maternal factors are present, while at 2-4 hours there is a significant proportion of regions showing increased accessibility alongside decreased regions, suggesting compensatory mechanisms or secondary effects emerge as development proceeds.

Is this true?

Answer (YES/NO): NO